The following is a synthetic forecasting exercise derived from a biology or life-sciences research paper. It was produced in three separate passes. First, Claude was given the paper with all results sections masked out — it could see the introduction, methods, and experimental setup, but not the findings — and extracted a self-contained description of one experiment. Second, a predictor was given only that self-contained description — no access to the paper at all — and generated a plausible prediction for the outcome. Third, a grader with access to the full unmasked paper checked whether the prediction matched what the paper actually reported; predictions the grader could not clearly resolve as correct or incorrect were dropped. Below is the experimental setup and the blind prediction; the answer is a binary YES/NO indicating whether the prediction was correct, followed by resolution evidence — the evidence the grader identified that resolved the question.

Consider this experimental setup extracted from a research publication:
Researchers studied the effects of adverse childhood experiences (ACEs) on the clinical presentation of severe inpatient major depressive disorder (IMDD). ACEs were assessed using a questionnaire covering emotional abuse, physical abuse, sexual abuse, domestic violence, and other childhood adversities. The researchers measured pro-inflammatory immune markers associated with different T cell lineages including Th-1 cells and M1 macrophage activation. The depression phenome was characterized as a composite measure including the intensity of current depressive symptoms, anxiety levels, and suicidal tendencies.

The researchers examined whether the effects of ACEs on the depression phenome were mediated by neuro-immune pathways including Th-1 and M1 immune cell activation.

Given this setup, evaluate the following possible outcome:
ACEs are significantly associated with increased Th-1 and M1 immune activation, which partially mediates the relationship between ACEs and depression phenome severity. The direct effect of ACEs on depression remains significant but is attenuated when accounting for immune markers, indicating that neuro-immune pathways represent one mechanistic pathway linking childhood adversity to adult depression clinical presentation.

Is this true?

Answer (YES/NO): YES